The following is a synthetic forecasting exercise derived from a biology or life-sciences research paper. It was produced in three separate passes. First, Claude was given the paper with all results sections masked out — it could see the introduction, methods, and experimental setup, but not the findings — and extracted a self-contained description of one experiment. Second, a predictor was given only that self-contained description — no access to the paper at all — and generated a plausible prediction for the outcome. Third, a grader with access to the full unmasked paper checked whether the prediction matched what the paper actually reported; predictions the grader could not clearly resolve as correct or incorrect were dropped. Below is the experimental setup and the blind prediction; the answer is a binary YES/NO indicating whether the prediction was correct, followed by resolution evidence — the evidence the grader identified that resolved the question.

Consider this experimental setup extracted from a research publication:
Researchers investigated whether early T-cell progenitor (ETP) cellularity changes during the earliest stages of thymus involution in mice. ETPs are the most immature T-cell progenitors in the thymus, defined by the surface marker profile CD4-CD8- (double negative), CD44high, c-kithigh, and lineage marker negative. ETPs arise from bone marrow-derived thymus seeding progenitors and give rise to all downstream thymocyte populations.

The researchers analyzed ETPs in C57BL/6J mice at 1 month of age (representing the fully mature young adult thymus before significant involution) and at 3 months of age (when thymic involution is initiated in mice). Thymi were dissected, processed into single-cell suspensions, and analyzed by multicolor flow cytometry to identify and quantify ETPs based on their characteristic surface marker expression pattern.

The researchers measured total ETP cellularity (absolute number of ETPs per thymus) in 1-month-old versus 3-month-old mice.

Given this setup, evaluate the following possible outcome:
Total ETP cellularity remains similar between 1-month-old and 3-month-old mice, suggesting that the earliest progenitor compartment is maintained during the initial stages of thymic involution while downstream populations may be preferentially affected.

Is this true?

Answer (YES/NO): NO